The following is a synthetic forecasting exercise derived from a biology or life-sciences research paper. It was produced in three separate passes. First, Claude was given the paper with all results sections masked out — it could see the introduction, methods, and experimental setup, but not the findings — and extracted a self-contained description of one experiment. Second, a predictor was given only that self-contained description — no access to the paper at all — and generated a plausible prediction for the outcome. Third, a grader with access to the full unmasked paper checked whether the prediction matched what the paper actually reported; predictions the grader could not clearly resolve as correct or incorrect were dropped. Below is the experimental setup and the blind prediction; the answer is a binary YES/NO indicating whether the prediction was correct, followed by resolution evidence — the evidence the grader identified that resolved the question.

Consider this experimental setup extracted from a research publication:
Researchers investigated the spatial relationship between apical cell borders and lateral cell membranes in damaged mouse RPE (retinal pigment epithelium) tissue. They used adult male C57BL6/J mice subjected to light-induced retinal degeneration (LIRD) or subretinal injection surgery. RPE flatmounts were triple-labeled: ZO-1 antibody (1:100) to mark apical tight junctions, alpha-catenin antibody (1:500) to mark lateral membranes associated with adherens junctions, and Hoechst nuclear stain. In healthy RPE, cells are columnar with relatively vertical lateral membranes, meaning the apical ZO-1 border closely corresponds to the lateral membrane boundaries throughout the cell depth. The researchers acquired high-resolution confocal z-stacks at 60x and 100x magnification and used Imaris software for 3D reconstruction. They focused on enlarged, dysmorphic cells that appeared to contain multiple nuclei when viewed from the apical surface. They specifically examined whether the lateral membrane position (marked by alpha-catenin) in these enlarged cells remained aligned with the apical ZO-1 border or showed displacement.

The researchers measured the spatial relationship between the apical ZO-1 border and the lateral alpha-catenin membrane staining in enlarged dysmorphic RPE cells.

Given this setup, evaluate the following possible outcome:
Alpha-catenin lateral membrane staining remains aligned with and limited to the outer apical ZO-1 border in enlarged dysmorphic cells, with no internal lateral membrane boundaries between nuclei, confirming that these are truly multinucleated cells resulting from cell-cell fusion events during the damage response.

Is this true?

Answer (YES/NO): NO